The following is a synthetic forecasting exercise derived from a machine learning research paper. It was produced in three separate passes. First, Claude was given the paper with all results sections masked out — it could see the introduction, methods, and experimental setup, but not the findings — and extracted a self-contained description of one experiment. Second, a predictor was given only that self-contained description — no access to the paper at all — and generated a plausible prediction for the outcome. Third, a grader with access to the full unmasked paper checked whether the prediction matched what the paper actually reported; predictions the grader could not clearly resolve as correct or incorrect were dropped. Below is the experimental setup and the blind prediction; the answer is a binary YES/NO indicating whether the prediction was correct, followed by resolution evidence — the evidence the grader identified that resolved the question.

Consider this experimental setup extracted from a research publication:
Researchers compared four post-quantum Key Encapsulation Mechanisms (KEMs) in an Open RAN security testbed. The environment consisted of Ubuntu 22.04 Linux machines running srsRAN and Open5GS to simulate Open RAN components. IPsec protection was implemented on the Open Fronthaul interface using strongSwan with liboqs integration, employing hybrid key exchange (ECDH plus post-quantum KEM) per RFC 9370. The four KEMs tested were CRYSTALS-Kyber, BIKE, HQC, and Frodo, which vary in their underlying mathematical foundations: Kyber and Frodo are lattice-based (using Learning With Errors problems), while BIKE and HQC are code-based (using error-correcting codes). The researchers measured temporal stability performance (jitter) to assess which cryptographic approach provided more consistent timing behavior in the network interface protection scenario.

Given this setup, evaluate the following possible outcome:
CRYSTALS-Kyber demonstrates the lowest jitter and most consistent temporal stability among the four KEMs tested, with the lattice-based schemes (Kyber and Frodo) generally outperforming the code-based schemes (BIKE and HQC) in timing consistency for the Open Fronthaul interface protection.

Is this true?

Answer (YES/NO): NO